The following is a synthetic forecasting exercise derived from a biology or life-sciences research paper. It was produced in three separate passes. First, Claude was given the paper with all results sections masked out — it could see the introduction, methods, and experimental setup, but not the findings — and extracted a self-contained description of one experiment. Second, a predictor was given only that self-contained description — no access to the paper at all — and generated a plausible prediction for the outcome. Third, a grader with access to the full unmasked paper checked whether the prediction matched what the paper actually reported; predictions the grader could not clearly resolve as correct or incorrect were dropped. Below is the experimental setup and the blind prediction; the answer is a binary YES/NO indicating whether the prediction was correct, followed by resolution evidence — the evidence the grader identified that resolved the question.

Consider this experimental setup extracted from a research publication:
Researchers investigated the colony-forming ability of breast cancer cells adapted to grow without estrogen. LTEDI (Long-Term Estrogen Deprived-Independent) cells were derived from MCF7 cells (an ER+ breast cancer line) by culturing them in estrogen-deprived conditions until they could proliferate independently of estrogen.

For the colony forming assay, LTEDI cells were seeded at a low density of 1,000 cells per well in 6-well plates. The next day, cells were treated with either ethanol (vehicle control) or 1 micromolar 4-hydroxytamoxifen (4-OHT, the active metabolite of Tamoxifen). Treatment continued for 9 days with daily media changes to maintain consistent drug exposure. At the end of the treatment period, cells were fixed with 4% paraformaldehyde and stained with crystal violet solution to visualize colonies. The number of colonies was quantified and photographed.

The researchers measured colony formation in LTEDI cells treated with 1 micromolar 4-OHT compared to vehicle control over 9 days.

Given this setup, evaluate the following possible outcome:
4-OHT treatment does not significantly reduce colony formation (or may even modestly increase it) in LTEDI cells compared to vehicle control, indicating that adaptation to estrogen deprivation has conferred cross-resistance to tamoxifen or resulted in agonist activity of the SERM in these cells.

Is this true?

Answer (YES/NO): YES